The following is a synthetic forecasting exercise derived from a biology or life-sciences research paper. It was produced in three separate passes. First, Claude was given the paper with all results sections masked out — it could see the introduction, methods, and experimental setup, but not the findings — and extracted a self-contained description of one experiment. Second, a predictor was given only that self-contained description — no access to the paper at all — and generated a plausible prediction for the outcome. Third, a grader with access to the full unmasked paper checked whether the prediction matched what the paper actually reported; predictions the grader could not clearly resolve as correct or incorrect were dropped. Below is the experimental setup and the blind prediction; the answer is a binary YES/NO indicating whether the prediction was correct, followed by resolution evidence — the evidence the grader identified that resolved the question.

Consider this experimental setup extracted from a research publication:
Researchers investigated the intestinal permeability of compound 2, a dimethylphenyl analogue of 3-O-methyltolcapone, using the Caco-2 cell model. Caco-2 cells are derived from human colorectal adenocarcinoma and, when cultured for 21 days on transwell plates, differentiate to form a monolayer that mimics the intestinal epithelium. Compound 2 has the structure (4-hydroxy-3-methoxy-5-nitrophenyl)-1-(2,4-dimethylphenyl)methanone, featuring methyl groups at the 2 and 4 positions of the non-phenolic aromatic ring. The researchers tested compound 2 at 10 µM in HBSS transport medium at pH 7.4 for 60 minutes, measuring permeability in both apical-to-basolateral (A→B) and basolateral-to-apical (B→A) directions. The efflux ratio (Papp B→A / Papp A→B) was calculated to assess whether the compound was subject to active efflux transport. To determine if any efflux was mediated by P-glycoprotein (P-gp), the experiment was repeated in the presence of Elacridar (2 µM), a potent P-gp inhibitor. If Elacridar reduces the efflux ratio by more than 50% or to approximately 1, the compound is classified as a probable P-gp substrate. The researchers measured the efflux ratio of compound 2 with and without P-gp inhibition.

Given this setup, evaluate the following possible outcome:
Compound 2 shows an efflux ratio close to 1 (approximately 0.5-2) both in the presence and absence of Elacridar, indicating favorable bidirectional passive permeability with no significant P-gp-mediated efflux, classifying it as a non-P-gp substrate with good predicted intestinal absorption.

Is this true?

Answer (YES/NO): YES